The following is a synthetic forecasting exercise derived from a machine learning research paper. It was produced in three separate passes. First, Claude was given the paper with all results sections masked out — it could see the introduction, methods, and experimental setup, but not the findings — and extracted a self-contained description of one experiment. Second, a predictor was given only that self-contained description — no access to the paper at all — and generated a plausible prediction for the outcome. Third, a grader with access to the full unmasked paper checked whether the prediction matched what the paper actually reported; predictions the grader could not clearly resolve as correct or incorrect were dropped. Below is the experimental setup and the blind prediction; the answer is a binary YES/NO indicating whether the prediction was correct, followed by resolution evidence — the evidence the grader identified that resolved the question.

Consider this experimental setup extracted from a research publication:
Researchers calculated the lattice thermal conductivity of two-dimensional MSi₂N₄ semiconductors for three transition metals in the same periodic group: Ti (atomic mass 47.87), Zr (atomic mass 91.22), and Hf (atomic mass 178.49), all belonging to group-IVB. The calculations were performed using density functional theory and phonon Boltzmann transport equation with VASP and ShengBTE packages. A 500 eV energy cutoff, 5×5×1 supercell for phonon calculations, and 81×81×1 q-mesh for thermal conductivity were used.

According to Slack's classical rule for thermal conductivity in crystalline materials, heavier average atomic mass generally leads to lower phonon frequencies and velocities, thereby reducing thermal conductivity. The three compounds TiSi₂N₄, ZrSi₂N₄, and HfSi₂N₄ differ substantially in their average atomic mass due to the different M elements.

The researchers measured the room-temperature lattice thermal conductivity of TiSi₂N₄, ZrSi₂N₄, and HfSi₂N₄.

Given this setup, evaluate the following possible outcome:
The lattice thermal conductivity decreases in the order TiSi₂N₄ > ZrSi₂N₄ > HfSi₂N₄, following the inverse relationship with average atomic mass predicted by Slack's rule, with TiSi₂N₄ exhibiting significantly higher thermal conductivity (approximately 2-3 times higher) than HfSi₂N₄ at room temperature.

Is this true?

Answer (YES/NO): NO